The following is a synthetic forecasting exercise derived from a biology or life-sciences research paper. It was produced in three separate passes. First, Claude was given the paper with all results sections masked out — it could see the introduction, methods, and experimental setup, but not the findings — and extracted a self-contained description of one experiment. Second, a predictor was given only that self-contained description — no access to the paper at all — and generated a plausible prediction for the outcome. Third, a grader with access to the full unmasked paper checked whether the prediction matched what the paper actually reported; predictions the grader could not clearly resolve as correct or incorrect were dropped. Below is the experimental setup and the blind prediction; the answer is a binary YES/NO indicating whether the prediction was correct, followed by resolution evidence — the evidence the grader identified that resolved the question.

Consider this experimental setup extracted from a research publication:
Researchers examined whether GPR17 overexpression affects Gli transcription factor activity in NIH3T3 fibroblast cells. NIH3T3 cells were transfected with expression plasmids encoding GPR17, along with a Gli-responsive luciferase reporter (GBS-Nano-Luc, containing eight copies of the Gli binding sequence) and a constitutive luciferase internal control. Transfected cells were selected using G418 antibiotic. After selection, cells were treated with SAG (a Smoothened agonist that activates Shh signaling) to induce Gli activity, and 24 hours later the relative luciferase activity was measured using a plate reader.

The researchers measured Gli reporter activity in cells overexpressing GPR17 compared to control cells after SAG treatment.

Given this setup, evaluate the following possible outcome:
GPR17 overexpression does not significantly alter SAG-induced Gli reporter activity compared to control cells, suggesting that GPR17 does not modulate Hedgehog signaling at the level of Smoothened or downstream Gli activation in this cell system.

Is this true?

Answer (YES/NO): NO